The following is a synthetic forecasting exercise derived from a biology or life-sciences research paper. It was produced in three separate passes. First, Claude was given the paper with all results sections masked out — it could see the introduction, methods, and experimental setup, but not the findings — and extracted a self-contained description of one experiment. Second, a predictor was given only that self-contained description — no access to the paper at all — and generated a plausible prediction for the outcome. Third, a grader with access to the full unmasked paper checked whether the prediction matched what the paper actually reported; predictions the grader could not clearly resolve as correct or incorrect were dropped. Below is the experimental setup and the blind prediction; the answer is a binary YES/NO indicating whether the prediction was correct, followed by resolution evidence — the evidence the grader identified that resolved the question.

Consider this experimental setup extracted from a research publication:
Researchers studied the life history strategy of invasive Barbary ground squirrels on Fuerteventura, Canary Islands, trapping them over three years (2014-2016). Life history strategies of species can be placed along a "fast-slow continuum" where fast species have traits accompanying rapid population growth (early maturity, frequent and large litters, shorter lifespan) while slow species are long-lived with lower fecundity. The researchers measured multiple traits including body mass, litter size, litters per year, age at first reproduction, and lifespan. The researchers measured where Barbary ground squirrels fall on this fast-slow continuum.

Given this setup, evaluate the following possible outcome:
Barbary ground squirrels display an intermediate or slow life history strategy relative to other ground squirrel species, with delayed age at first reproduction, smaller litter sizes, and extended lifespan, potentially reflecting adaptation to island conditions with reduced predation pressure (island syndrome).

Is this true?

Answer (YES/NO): NO